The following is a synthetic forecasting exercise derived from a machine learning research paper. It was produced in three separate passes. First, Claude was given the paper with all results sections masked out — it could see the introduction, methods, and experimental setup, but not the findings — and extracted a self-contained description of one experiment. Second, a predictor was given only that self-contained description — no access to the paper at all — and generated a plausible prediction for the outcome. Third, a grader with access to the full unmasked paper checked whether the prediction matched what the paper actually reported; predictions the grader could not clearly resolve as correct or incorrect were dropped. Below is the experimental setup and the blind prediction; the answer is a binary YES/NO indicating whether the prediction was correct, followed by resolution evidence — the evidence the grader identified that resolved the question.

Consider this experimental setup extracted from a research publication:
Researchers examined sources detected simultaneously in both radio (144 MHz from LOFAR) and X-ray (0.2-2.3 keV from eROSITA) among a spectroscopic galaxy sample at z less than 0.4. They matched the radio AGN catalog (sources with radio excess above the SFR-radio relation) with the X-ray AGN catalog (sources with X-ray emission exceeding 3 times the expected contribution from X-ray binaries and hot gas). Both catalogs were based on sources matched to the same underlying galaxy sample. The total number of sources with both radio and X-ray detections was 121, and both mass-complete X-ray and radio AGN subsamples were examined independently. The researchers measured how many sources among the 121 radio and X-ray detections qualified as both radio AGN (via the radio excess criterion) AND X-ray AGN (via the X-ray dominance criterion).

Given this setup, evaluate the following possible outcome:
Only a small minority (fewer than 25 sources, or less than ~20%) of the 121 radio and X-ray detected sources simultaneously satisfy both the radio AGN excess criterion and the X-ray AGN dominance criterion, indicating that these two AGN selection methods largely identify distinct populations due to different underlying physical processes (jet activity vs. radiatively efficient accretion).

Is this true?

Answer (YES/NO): YES